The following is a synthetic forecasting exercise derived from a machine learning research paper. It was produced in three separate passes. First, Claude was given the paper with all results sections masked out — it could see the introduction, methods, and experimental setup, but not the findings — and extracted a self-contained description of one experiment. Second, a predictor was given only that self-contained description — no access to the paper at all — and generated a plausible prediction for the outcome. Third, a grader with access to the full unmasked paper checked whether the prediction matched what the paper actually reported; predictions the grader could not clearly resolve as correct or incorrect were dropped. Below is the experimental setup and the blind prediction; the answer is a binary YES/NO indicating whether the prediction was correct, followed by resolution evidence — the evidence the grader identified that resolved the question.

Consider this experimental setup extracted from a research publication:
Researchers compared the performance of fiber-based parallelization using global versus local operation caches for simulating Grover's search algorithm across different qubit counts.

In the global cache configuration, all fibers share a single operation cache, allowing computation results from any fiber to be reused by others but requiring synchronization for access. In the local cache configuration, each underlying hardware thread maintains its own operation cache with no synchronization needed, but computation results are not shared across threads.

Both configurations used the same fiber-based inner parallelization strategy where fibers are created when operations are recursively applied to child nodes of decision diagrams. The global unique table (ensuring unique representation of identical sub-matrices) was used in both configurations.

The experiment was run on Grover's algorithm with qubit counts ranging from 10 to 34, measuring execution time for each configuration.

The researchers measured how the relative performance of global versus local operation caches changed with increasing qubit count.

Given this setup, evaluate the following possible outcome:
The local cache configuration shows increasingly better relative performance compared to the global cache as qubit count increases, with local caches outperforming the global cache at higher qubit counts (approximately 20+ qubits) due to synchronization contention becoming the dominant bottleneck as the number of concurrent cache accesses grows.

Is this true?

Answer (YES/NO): NO